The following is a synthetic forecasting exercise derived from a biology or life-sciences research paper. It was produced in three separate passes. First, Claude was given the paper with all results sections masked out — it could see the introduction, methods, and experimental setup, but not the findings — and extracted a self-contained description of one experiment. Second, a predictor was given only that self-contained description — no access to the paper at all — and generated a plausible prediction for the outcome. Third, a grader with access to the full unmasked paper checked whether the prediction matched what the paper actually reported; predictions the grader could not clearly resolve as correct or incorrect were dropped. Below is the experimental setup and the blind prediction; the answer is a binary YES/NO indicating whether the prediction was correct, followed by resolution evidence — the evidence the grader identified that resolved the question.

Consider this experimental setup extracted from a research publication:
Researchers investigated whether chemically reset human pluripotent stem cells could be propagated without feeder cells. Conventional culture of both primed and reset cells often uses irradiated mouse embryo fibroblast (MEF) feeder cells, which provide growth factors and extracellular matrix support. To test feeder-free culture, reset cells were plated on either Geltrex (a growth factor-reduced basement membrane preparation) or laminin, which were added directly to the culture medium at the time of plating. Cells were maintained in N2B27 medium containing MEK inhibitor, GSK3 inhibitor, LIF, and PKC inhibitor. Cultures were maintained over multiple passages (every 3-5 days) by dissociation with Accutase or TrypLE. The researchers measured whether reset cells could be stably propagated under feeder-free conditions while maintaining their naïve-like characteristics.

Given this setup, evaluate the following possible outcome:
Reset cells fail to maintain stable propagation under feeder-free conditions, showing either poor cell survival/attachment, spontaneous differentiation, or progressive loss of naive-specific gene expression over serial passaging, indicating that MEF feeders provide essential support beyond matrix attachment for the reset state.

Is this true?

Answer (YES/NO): NO